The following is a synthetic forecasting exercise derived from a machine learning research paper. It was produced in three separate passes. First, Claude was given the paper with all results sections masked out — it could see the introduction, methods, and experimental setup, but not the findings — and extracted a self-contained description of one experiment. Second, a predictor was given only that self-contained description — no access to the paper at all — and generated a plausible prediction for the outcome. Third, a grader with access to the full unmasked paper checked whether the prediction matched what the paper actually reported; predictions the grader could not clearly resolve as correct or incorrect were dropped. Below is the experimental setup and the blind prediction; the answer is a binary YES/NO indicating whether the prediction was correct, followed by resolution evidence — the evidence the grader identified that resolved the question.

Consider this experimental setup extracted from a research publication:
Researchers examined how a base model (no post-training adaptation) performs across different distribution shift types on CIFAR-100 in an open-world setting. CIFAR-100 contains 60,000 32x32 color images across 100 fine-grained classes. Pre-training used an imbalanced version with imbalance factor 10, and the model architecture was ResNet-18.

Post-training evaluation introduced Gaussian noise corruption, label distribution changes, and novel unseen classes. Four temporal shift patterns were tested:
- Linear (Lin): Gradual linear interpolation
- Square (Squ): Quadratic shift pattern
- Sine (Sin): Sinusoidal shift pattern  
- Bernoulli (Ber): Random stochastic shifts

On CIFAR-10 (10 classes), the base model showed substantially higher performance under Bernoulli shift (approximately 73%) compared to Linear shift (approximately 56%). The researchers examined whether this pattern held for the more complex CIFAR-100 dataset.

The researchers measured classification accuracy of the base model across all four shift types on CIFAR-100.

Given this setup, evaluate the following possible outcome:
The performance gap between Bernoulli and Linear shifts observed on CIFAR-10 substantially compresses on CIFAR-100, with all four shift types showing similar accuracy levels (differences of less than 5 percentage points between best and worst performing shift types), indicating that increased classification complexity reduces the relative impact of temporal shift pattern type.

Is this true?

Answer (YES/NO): YES